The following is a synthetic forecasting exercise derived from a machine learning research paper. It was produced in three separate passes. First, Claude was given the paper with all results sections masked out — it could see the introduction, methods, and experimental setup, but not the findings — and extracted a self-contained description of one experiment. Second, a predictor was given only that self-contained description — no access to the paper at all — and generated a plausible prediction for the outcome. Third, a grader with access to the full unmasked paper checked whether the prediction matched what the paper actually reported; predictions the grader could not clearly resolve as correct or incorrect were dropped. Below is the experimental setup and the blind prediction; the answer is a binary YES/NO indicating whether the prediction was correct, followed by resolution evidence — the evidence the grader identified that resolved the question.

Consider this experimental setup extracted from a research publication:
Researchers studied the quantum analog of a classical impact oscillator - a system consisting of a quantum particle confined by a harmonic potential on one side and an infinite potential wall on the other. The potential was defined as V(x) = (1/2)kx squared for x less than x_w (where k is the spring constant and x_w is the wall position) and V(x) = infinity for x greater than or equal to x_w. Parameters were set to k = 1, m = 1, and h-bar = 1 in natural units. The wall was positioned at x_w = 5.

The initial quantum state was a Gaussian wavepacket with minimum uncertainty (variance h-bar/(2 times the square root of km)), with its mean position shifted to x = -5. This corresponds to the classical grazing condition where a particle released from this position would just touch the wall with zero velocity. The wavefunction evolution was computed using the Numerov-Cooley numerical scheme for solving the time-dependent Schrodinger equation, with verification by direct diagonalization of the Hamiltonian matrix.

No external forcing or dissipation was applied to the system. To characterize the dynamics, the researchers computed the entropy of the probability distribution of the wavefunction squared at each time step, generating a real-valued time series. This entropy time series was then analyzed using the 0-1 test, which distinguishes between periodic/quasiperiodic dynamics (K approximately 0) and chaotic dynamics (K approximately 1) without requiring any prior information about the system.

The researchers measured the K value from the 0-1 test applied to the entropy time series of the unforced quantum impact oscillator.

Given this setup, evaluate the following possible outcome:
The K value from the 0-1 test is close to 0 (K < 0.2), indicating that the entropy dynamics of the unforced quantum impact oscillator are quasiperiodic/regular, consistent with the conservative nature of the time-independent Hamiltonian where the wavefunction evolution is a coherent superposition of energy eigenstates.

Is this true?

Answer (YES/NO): YES